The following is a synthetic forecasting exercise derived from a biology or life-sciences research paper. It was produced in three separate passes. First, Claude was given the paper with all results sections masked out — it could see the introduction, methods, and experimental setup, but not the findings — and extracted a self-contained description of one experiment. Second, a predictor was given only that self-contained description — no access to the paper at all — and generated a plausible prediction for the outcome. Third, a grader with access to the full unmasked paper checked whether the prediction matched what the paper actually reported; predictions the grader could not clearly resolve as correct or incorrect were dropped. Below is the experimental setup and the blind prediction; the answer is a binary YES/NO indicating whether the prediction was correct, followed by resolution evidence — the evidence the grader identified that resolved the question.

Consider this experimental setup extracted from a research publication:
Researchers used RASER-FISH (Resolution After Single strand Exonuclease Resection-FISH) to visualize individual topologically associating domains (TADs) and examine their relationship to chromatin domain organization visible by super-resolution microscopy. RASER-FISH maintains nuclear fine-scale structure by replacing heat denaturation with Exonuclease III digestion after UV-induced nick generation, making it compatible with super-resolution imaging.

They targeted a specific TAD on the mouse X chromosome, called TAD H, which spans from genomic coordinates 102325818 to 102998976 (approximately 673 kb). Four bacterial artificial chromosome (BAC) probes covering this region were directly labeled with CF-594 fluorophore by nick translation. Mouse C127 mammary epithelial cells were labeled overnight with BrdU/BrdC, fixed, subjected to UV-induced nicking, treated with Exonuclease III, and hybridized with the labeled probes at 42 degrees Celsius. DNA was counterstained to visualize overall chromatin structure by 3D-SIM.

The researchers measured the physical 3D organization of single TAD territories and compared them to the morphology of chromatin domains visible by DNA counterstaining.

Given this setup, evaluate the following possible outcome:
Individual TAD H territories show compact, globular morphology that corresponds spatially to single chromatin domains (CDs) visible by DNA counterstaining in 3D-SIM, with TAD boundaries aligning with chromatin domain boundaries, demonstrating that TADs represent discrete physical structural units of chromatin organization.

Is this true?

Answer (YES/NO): YES